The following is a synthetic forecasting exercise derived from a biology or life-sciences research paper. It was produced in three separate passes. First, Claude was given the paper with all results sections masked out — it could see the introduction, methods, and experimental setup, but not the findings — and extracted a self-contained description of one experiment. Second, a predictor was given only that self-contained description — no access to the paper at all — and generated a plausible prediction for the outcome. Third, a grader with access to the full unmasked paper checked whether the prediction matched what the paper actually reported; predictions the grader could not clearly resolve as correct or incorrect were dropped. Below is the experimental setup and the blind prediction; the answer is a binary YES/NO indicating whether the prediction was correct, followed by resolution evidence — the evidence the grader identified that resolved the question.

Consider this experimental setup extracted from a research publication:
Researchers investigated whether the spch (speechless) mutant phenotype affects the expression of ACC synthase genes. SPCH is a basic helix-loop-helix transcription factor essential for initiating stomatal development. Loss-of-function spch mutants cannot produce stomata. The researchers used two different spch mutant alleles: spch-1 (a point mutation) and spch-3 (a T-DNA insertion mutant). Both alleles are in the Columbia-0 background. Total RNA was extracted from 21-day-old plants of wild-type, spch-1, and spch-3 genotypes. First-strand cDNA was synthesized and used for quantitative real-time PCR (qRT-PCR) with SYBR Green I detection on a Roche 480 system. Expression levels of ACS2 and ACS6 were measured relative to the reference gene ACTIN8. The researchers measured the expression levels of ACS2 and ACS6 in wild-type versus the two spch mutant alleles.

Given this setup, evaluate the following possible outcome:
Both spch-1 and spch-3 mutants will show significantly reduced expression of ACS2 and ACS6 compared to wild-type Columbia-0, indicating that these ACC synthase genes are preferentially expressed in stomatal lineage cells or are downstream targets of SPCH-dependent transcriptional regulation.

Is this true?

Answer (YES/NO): YES